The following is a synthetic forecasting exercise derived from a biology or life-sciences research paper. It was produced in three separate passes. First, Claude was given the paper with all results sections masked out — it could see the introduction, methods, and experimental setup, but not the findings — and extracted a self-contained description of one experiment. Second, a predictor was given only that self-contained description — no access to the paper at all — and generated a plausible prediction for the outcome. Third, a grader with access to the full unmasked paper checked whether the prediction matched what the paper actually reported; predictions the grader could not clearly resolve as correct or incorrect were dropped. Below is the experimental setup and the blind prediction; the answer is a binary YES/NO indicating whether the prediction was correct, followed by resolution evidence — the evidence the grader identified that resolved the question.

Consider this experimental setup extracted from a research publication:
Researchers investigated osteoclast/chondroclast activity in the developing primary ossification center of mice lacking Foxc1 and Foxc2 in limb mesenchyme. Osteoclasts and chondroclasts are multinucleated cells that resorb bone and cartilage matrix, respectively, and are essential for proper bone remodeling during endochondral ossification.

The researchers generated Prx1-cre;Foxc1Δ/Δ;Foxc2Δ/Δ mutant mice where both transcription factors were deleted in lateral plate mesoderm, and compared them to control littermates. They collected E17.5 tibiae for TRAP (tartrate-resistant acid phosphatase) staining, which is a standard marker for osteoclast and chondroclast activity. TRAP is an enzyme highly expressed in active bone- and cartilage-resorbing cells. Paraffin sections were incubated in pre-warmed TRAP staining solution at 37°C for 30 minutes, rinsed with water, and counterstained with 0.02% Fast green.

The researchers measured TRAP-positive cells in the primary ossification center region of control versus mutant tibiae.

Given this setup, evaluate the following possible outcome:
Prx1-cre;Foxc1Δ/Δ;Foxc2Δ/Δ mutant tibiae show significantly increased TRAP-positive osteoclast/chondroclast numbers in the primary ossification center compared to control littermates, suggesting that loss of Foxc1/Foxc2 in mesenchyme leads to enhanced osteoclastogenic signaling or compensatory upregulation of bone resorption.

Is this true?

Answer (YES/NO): NO